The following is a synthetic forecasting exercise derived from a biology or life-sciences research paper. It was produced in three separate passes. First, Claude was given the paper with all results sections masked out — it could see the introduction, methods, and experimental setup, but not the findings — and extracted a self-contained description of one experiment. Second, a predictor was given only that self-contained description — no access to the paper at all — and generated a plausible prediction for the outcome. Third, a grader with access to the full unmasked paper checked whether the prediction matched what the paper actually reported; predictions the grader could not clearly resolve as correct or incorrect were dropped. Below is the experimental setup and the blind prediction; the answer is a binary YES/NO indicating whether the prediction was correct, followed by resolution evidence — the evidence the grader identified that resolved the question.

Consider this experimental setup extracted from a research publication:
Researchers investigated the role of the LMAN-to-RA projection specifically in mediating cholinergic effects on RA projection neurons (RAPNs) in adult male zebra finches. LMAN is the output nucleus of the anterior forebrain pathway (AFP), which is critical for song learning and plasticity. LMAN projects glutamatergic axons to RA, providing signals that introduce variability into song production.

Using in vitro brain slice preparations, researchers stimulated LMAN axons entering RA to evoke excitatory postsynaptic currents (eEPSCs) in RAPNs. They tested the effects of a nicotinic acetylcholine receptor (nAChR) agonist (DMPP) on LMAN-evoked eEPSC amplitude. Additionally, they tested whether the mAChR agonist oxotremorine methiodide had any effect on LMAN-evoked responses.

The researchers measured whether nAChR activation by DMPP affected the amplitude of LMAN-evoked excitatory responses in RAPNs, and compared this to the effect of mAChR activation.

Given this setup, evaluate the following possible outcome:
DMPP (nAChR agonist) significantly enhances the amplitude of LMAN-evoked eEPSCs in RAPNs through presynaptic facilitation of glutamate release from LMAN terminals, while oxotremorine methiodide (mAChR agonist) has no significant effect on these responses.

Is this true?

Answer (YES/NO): NO